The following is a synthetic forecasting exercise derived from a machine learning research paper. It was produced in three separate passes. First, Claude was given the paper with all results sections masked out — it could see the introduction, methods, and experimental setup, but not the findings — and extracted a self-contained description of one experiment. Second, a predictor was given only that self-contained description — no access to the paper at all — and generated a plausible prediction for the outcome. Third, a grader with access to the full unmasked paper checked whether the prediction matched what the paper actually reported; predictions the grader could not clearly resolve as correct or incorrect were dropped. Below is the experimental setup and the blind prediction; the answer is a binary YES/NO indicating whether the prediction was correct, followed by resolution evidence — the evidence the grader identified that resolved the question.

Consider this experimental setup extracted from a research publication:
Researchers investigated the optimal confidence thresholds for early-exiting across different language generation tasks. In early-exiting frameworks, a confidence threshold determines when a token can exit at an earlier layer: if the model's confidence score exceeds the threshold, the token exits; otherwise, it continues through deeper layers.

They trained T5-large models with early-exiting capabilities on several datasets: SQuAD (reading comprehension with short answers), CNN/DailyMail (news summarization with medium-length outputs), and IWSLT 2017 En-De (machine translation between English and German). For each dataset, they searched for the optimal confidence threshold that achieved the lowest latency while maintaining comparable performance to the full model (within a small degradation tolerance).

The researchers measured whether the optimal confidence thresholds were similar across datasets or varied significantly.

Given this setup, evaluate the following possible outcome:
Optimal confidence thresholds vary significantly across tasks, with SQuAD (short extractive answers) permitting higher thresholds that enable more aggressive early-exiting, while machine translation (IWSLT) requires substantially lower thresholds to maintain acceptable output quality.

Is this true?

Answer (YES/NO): NO